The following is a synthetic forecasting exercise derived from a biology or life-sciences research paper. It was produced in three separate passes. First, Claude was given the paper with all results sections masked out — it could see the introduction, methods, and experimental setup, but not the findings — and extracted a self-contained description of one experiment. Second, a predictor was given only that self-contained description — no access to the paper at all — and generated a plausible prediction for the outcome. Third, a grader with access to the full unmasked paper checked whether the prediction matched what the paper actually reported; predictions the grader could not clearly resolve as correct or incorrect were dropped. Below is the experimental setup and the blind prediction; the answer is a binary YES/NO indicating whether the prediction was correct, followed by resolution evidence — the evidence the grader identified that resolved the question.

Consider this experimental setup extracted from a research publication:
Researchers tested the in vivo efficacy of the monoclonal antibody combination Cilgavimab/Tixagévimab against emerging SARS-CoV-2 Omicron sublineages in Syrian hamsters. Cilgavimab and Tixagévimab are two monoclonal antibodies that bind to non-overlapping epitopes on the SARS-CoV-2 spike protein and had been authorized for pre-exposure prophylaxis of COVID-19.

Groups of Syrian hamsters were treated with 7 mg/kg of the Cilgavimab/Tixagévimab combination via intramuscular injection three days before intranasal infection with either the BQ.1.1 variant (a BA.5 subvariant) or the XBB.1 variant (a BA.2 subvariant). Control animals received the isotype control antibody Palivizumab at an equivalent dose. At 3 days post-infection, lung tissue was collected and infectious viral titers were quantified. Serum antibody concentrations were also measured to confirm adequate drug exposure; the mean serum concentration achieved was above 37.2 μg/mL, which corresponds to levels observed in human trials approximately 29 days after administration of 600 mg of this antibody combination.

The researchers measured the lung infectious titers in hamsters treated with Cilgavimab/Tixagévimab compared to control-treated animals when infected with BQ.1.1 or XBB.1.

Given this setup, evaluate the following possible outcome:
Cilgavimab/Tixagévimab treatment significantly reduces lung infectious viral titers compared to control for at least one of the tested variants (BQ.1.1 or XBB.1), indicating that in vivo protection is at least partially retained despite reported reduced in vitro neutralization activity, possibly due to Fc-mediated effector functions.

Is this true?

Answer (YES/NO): NO